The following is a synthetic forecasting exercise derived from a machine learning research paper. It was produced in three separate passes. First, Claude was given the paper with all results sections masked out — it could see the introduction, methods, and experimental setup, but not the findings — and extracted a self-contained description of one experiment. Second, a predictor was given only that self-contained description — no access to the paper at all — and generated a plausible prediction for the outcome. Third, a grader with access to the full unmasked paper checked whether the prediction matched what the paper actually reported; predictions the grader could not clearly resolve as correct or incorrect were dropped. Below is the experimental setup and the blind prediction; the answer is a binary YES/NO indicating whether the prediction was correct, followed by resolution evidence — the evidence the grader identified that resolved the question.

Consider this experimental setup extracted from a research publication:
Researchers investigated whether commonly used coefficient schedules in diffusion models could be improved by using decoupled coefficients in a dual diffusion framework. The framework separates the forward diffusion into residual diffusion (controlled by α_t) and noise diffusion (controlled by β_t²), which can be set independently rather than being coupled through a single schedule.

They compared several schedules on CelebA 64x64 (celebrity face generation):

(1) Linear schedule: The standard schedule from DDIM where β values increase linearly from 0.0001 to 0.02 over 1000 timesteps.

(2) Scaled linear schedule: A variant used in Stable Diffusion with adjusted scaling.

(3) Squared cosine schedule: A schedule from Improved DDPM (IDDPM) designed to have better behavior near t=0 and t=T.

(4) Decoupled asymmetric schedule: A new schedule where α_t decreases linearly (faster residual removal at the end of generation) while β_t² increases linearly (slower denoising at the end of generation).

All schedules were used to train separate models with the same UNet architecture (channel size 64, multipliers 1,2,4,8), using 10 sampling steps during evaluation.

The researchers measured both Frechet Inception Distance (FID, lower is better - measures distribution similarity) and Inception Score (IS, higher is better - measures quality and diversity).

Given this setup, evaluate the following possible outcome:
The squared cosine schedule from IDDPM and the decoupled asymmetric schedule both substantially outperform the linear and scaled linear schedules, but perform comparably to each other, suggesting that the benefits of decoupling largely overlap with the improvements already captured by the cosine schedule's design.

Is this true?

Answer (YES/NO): NO